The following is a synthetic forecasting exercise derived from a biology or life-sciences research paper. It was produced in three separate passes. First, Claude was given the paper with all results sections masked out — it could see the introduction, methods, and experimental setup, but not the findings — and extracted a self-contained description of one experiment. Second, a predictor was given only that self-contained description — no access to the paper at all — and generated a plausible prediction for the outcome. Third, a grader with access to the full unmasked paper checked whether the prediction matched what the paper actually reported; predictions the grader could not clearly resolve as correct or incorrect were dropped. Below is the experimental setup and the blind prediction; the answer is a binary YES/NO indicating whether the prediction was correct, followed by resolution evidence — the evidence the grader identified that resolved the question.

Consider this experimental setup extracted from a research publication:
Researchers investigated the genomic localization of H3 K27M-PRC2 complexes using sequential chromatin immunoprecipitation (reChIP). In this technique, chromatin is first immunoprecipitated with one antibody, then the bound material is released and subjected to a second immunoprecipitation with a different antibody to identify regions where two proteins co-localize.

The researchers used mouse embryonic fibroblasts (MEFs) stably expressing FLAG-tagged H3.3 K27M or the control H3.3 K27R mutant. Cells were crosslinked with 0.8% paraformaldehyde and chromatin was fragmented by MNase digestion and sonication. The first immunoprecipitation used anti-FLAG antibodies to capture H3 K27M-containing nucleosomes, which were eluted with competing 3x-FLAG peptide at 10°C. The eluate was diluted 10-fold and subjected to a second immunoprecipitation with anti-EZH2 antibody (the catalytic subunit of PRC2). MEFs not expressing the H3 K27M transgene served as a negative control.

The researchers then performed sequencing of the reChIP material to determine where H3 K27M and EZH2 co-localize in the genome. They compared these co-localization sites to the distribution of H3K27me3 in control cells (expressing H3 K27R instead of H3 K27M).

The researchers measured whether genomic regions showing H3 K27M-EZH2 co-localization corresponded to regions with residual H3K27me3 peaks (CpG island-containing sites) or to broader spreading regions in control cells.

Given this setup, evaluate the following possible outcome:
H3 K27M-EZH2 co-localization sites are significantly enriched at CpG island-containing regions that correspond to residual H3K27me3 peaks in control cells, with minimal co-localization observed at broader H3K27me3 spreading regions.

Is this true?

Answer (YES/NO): YES